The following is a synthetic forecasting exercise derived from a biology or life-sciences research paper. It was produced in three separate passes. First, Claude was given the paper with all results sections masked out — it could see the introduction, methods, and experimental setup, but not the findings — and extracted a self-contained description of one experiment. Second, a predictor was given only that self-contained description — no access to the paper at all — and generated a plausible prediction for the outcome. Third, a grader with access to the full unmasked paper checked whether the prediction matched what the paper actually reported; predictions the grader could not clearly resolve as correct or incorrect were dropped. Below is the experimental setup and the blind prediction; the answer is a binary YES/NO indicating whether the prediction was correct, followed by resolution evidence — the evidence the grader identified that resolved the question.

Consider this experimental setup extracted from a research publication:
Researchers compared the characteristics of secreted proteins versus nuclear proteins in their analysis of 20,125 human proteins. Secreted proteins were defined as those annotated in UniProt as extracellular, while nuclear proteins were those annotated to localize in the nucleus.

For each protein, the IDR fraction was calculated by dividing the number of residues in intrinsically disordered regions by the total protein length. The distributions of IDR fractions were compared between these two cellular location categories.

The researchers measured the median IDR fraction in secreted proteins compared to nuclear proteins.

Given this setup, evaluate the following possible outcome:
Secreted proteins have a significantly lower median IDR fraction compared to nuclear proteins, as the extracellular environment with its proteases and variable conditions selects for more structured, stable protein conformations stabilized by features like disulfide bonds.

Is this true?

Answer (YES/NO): YES